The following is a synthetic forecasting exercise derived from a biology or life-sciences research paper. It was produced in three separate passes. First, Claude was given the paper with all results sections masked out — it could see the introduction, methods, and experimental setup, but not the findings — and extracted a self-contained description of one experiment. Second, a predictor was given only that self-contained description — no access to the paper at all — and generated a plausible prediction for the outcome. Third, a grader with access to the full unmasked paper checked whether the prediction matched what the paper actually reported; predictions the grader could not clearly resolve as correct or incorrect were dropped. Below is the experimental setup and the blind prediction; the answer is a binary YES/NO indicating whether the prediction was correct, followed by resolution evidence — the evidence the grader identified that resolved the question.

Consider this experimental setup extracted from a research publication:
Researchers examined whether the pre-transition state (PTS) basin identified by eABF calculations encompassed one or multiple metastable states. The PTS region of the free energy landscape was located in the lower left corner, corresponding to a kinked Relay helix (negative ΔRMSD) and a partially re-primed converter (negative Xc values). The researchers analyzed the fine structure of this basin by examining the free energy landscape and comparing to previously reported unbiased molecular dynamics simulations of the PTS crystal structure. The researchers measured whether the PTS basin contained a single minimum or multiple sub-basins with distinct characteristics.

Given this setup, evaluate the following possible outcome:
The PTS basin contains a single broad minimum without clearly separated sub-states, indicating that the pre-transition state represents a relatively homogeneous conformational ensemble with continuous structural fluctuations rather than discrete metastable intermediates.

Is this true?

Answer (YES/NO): NO